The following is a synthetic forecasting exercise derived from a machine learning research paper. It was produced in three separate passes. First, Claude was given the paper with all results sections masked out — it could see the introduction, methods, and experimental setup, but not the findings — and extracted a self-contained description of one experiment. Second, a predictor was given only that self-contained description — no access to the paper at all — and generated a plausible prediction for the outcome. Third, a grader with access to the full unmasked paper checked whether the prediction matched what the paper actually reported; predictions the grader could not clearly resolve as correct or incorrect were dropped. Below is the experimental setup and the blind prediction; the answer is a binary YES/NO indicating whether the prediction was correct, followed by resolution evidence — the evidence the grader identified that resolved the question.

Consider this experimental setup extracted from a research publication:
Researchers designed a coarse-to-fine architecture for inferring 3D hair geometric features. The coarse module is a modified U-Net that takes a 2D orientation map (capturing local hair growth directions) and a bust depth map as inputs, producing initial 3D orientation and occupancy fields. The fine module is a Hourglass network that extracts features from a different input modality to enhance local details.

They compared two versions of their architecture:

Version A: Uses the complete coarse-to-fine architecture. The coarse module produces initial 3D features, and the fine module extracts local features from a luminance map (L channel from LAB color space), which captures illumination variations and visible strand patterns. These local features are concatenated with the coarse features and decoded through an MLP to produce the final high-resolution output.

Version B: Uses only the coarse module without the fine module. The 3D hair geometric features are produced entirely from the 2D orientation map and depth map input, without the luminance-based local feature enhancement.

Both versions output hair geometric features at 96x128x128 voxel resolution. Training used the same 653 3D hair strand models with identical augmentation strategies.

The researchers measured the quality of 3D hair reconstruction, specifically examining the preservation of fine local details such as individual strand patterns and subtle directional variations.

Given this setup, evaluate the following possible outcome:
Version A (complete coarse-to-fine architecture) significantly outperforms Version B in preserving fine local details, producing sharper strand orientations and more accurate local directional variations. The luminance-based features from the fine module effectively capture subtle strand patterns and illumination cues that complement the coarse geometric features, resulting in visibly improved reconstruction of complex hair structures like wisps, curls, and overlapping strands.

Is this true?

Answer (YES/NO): YES